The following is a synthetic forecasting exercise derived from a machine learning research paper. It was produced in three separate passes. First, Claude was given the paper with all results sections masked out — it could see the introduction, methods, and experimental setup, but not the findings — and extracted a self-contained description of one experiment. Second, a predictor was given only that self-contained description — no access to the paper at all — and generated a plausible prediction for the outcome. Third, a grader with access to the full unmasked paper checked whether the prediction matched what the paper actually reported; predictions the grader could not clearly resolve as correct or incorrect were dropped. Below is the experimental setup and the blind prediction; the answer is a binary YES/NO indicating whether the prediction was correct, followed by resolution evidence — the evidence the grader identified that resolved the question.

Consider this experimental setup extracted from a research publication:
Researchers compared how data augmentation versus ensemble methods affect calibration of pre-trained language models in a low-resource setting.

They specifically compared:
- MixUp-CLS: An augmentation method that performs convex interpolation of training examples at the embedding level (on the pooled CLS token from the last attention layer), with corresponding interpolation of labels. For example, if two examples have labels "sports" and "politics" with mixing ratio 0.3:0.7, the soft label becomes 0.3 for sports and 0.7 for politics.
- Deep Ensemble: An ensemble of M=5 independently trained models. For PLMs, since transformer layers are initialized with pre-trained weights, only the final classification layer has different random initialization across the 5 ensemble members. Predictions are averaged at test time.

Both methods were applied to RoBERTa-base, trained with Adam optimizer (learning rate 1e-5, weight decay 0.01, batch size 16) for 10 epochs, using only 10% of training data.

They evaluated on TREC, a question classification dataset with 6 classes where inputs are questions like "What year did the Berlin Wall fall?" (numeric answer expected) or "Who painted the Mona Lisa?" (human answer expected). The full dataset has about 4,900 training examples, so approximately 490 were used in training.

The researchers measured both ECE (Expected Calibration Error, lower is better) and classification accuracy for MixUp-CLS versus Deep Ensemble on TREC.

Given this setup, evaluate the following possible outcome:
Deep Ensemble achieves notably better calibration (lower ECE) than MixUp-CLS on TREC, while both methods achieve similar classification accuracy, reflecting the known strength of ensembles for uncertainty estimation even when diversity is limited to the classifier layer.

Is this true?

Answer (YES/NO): NO